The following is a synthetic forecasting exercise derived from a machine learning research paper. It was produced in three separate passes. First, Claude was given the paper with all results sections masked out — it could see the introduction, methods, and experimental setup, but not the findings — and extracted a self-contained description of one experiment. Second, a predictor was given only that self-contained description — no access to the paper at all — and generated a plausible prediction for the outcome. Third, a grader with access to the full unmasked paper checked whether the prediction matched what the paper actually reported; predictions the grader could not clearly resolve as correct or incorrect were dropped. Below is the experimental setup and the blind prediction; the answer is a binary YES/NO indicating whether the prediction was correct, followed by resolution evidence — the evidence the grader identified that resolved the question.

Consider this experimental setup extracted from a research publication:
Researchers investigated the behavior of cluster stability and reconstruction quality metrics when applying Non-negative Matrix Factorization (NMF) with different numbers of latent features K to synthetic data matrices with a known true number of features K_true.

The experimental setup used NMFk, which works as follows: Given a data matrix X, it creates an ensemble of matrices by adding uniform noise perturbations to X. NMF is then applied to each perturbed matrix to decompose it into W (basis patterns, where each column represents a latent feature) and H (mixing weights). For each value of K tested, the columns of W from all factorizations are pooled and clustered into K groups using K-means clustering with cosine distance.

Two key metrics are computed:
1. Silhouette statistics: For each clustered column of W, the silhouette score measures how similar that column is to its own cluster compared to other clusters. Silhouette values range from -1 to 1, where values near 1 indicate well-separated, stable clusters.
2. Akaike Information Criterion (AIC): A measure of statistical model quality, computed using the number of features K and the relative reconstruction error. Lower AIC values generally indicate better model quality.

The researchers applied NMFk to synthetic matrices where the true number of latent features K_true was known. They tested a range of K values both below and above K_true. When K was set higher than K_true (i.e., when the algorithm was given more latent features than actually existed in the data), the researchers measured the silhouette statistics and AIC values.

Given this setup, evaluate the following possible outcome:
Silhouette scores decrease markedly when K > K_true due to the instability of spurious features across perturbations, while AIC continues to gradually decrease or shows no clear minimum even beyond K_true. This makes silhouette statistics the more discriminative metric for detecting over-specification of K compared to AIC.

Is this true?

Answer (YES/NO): YES